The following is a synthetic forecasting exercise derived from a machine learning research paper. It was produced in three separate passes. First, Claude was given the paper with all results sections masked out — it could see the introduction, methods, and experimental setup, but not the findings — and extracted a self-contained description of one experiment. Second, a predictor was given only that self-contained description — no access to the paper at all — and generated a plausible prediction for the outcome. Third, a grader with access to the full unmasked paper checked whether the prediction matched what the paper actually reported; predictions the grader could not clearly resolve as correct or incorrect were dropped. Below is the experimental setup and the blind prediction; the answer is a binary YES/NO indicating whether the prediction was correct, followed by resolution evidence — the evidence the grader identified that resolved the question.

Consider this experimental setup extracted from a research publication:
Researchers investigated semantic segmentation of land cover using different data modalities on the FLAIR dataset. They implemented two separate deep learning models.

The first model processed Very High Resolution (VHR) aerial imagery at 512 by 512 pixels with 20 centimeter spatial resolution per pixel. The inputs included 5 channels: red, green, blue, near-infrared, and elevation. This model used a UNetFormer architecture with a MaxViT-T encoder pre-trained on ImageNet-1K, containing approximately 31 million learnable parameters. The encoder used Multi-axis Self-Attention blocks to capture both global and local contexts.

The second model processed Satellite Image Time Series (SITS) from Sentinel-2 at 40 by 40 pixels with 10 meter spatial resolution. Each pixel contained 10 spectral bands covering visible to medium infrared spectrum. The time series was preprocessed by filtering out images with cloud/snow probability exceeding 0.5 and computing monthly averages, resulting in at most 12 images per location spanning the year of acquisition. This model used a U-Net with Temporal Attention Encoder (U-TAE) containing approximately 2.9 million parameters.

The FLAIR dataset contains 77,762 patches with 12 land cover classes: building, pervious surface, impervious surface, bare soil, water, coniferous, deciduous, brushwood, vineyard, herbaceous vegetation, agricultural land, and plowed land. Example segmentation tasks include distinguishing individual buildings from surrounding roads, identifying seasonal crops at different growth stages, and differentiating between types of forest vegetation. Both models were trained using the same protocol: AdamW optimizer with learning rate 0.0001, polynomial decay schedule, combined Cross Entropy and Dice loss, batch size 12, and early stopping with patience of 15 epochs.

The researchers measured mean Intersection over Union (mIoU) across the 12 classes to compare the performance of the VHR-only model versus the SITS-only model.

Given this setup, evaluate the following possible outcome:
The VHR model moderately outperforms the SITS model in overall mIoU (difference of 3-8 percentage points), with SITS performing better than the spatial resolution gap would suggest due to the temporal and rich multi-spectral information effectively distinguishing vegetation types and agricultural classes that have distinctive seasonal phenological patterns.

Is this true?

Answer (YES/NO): NO